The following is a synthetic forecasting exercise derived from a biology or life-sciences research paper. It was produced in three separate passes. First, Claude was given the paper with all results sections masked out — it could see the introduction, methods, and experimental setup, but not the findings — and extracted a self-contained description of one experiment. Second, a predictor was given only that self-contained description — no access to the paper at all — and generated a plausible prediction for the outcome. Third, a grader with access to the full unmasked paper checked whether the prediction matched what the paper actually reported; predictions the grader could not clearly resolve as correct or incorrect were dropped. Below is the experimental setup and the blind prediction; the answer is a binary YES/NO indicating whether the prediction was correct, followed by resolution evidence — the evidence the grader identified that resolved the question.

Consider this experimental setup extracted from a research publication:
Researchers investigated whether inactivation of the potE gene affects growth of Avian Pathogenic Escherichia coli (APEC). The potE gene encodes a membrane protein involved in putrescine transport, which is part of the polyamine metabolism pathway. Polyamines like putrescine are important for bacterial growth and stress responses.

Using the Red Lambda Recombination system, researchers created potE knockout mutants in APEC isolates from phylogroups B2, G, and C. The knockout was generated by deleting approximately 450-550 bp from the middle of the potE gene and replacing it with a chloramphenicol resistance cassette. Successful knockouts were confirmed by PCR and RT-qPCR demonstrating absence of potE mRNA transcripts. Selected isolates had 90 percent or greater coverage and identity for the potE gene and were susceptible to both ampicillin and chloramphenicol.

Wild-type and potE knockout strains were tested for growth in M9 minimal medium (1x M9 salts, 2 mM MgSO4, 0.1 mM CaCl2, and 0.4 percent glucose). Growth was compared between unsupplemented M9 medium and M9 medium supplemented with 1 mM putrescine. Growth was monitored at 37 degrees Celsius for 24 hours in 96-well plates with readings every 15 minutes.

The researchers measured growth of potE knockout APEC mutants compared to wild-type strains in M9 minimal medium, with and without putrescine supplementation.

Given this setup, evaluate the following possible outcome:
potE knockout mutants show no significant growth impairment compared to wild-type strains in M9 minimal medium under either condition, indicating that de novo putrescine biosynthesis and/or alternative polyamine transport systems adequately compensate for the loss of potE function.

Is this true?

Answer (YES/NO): YES